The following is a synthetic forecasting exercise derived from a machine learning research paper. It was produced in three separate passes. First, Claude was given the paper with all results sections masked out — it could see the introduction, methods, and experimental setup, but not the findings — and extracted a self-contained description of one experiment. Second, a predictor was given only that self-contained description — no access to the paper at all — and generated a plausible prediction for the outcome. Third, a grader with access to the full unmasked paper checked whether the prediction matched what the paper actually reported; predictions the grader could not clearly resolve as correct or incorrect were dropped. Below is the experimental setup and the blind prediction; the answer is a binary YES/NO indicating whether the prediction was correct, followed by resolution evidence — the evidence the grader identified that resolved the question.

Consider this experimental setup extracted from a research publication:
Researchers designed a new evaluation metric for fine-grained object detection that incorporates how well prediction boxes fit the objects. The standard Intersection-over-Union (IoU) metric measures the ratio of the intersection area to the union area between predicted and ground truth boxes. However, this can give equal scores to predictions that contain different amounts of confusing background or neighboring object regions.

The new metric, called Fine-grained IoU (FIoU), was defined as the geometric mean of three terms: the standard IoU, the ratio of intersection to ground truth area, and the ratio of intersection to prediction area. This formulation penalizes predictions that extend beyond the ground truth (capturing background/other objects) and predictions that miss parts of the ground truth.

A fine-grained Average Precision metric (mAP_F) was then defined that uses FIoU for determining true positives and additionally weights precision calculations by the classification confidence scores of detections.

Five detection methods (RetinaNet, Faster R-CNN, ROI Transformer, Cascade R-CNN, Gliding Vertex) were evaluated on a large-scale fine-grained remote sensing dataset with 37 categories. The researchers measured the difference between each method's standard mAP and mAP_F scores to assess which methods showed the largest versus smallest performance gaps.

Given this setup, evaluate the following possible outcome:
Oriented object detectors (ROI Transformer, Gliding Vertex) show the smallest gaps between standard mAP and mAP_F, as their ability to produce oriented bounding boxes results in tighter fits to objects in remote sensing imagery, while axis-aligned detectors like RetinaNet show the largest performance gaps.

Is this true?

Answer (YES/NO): NO